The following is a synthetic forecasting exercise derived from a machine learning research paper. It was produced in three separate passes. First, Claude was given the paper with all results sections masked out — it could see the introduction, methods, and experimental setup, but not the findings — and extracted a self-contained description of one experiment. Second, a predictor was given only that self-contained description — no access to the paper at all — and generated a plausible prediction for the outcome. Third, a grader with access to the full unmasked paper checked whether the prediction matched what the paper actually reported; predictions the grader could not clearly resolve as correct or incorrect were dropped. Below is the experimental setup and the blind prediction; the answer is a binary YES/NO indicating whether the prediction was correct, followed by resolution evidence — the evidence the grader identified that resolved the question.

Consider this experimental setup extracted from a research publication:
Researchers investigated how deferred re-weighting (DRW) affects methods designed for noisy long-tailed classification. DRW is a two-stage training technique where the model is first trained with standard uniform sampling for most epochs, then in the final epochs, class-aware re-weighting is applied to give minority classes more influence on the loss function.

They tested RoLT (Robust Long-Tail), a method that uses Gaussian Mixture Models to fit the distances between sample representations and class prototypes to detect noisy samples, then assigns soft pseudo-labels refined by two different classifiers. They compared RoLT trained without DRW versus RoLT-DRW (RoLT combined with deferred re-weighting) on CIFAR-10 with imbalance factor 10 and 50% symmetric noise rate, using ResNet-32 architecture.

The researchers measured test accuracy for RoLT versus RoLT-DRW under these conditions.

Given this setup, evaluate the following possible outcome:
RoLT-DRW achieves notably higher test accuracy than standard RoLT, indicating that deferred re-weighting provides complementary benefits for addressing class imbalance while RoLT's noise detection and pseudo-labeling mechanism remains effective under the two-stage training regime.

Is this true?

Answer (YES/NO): NO